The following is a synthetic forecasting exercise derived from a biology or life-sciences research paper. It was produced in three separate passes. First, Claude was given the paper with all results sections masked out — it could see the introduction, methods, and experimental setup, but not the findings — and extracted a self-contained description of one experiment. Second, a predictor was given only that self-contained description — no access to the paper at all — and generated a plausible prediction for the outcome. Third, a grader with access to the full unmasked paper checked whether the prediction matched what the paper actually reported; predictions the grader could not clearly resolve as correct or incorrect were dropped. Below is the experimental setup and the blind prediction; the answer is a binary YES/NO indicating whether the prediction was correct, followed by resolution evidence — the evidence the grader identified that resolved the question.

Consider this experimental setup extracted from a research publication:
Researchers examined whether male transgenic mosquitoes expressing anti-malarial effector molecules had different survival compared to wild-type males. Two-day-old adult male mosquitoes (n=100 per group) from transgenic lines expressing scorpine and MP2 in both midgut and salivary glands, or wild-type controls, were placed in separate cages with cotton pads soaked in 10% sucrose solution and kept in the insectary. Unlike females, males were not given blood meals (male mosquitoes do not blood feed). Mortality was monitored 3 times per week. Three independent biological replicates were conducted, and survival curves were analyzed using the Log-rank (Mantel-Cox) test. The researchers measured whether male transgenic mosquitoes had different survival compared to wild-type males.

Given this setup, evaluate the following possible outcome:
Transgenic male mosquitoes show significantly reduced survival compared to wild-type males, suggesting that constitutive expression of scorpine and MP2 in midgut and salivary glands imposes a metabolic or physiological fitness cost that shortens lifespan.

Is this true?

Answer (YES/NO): NO